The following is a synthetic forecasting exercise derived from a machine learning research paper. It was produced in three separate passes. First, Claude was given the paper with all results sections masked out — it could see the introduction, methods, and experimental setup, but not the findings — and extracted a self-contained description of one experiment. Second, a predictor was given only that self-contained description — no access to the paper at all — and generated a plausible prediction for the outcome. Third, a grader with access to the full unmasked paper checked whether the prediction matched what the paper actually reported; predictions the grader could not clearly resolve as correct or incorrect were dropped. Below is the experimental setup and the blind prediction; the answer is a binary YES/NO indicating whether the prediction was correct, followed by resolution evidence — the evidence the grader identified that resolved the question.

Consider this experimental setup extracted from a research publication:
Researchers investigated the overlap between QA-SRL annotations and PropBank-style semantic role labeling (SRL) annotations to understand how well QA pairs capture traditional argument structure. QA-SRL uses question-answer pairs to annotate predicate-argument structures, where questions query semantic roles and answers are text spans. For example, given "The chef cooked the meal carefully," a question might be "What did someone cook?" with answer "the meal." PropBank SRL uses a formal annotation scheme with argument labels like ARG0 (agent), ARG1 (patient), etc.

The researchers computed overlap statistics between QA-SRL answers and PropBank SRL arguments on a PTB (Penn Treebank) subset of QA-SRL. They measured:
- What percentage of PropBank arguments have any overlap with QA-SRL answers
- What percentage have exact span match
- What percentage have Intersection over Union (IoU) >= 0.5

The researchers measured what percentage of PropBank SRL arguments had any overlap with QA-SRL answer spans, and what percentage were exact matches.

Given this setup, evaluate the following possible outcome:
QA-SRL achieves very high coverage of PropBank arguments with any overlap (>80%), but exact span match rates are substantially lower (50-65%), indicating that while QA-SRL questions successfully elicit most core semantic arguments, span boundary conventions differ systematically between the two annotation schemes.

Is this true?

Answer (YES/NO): NO